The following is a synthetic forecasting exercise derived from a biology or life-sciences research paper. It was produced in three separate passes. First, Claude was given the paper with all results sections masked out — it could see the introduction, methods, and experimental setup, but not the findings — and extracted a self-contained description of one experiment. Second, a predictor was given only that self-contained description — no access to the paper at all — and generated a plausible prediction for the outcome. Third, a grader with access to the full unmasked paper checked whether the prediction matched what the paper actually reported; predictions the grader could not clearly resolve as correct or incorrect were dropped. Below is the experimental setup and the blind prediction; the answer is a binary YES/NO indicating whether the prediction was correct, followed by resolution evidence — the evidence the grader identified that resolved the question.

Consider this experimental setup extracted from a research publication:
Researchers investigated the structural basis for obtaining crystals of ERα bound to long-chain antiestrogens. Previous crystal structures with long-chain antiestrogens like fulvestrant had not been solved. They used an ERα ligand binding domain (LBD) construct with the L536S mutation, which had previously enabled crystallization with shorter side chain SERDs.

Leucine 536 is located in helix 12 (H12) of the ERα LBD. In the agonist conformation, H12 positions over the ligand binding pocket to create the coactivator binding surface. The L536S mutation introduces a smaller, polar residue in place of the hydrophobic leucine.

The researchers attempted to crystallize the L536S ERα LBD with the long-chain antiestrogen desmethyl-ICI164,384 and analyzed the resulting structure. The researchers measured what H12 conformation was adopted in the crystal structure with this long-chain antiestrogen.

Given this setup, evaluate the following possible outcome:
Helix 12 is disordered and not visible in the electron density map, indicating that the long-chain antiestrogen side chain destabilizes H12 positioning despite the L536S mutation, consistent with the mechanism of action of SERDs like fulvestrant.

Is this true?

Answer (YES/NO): NO